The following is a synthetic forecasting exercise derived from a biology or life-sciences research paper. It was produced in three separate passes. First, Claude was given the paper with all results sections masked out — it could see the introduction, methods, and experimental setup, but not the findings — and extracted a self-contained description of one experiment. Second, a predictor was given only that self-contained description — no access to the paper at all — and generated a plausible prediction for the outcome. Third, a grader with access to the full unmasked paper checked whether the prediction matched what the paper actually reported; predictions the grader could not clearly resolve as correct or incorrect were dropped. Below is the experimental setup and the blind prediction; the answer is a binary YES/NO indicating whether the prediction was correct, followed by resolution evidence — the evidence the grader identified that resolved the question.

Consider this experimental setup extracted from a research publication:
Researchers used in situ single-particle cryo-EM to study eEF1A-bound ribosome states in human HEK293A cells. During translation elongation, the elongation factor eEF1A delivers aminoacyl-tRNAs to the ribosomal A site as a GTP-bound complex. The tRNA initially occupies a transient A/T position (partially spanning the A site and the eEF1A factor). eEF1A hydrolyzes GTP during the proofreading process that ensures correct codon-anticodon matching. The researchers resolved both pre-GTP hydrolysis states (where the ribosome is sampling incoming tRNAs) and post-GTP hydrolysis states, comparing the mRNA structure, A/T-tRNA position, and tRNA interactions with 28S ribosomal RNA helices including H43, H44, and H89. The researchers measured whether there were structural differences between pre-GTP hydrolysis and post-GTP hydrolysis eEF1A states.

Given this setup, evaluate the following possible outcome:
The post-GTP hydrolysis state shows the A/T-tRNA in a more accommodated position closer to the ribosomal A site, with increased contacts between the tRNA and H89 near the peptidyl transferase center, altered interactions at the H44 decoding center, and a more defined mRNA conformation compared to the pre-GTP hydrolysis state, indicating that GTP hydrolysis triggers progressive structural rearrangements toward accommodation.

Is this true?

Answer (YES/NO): YES